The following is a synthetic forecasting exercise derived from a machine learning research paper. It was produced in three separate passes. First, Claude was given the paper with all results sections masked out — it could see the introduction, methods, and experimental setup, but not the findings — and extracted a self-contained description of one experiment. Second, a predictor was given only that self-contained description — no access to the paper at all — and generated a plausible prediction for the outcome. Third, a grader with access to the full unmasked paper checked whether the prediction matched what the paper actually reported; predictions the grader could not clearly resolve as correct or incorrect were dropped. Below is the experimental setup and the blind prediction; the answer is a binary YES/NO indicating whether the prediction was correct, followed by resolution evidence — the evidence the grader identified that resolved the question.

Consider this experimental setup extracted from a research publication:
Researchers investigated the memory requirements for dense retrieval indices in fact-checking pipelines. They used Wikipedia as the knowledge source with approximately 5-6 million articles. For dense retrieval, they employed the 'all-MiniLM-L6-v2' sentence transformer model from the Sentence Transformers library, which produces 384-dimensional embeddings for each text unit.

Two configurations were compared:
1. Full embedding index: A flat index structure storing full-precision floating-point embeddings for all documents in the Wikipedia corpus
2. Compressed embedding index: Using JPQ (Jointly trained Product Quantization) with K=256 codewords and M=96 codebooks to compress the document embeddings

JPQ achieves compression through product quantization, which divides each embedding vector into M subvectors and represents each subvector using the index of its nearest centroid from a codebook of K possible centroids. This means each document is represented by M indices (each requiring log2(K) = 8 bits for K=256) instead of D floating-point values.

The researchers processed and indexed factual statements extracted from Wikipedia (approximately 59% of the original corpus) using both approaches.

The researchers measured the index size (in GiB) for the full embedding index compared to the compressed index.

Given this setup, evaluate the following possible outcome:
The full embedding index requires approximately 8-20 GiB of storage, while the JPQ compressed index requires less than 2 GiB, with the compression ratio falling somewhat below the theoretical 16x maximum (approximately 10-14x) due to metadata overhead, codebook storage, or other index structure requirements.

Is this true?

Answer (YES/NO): NO